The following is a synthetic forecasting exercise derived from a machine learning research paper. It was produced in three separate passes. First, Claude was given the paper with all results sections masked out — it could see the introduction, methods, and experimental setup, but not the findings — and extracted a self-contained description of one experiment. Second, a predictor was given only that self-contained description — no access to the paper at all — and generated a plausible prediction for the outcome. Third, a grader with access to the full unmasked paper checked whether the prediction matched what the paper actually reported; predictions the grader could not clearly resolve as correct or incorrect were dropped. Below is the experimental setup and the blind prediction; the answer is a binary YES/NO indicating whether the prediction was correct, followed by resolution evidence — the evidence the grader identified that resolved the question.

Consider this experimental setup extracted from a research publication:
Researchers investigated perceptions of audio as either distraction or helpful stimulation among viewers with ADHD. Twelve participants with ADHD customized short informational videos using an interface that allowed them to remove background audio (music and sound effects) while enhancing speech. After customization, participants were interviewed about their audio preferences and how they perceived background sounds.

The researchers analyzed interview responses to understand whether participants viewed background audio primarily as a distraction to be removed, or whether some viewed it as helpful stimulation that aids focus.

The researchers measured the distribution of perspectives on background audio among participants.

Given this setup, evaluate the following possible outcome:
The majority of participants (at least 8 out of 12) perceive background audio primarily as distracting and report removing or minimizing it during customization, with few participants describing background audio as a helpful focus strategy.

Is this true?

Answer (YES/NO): YES